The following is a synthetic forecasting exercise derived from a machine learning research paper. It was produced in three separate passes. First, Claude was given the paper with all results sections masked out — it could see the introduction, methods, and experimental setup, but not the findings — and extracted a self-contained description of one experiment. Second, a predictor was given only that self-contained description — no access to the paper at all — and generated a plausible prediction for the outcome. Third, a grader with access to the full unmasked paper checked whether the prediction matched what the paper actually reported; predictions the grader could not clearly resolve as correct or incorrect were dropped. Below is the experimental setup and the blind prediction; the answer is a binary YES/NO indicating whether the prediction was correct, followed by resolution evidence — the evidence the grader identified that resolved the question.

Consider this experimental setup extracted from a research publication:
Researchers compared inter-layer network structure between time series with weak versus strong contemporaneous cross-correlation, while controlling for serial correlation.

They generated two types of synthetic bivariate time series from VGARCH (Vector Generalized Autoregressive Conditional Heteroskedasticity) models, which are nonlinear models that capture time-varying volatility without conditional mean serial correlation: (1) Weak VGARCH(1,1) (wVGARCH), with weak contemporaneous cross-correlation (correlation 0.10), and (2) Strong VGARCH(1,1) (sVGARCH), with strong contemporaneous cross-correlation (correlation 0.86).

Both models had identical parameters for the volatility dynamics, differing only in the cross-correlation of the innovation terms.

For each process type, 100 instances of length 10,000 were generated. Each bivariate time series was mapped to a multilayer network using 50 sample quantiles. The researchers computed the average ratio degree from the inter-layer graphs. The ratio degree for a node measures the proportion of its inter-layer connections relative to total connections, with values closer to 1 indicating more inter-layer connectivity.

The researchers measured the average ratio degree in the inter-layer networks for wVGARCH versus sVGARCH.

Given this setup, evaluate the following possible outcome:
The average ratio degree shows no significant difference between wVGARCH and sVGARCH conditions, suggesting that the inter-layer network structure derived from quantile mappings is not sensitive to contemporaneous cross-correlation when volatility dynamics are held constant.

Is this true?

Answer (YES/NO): NO